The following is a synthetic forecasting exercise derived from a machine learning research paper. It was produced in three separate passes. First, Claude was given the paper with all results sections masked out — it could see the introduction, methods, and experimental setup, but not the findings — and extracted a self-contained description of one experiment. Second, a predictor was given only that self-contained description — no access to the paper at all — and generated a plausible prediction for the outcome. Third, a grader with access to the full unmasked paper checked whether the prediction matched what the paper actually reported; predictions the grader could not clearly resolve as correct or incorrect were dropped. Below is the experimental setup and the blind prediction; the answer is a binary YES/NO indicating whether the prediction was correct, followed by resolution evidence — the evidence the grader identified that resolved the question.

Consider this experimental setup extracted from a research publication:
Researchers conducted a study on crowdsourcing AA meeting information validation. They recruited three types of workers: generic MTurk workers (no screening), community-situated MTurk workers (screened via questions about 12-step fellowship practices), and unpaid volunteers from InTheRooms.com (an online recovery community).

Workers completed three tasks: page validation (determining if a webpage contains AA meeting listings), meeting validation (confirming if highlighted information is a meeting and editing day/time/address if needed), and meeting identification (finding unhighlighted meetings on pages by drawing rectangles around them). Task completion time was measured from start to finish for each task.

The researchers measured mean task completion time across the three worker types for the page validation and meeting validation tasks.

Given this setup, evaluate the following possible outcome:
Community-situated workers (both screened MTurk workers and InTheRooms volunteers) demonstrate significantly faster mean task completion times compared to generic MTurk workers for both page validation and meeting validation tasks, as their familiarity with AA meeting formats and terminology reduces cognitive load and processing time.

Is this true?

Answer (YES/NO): NO